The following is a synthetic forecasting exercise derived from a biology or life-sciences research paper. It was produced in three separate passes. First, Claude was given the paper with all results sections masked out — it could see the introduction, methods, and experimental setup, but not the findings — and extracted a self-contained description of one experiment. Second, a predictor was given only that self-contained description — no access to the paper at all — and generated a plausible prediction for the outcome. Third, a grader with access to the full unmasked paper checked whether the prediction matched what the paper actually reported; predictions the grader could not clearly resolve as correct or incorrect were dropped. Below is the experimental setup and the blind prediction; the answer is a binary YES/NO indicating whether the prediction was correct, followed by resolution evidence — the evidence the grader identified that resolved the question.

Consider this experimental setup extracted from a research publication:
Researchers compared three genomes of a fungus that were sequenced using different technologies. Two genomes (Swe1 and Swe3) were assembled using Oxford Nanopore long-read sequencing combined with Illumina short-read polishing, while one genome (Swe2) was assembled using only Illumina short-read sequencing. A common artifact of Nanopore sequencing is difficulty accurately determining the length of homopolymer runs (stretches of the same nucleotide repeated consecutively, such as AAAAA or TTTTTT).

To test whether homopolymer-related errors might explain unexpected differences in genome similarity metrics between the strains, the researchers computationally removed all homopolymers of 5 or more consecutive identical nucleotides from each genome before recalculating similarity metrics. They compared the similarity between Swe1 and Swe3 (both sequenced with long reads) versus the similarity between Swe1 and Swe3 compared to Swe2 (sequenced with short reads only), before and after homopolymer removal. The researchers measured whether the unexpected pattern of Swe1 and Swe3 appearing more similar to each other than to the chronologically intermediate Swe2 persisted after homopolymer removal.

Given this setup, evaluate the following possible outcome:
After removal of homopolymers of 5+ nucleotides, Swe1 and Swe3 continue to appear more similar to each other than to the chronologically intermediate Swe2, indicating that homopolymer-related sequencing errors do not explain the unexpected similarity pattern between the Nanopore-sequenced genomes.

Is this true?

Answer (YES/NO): YES